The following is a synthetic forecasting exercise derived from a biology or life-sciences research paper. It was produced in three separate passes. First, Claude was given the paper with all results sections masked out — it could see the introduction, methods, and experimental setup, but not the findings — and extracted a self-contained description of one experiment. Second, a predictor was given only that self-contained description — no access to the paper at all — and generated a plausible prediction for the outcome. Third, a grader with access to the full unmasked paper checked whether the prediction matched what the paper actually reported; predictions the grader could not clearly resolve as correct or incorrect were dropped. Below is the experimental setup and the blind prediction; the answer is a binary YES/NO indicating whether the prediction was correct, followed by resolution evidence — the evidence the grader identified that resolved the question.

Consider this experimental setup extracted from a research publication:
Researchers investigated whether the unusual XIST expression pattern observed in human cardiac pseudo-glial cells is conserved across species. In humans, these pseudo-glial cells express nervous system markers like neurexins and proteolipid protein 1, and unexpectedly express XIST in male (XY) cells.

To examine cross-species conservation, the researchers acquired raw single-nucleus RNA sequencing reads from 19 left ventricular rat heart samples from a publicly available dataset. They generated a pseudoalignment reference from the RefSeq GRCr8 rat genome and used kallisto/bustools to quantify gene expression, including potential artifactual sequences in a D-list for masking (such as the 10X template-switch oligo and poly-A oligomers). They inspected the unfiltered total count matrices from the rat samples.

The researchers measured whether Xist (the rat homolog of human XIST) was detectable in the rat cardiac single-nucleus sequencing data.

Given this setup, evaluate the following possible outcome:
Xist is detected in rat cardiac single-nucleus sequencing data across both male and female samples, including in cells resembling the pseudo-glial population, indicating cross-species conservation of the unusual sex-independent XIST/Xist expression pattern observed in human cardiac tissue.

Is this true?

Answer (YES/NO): NO